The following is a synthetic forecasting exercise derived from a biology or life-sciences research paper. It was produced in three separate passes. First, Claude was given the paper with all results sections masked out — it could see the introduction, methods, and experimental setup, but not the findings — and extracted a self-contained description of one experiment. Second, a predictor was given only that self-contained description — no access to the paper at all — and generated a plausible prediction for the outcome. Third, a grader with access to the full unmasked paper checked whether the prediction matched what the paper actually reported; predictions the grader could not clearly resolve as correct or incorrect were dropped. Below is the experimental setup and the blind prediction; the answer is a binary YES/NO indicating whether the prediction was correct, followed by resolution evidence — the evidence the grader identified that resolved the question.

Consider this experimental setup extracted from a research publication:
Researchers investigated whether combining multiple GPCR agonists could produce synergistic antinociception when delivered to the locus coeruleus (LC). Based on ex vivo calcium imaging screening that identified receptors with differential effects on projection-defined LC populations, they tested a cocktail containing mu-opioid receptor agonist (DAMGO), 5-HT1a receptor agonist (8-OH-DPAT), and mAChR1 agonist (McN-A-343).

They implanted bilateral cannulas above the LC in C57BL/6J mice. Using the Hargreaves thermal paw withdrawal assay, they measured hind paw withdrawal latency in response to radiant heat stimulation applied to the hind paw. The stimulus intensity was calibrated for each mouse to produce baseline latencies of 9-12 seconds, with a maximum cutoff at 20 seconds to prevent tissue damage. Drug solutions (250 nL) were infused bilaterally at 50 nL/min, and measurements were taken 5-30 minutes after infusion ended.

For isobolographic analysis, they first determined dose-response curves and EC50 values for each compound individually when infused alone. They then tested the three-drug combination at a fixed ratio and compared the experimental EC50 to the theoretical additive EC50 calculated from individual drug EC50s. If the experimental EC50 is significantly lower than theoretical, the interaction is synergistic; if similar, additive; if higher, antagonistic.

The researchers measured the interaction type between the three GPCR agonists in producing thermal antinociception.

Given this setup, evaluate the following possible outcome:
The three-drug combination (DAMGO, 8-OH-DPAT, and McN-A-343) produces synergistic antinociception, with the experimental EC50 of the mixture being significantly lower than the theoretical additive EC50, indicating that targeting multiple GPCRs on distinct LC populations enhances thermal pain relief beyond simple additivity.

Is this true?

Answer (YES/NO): NO